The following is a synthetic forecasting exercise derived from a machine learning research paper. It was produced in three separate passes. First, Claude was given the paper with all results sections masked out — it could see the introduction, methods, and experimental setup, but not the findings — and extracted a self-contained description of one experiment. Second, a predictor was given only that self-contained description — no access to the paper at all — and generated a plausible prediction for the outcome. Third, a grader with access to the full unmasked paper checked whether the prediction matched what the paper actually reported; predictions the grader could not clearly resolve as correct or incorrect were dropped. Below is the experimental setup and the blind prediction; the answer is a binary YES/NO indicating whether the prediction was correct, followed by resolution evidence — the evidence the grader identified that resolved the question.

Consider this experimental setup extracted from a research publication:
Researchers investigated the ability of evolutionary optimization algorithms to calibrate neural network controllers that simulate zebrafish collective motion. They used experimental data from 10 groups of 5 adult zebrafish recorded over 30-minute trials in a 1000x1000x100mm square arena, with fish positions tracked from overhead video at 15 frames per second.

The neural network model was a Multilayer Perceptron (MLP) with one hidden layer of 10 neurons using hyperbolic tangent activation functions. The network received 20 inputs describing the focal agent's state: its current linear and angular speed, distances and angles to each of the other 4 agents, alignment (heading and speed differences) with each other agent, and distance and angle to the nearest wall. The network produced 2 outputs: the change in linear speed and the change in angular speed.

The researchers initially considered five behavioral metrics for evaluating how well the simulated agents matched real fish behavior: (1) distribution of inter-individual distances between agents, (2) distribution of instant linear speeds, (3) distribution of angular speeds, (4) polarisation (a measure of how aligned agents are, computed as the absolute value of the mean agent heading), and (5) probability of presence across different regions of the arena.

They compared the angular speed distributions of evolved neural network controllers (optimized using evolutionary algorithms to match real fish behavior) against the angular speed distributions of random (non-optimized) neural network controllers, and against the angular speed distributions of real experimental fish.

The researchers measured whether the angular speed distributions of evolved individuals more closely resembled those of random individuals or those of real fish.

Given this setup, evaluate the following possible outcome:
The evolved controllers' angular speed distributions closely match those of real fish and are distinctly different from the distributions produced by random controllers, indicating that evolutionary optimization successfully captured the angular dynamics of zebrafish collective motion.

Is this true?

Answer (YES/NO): NO